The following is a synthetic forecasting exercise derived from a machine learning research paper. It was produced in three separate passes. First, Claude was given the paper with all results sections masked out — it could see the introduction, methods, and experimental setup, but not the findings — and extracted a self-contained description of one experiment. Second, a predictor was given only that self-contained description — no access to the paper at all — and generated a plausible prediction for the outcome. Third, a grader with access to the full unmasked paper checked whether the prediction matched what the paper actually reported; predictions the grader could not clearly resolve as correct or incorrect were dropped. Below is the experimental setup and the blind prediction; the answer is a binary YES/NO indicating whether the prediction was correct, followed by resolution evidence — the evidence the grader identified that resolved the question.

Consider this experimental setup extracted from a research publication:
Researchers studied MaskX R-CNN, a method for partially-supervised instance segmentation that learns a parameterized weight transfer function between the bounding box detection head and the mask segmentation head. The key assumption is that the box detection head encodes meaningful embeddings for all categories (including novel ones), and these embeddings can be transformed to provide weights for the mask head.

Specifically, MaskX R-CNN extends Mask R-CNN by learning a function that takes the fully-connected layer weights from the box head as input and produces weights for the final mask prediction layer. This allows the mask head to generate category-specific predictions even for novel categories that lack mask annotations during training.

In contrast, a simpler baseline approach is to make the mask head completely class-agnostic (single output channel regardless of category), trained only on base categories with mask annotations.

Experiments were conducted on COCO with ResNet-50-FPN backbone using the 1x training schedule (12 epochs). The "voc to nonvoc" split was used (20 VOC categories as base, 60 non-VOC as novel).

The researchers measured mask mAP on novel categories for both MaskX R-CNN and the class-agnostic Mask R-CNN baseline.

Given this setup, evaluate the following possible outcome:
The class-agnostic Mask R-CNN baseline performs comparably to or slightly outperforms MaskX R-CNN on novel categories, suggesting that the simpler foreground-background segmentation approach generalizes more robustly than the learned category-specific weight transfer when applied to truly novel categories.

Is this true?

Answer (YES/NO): NO